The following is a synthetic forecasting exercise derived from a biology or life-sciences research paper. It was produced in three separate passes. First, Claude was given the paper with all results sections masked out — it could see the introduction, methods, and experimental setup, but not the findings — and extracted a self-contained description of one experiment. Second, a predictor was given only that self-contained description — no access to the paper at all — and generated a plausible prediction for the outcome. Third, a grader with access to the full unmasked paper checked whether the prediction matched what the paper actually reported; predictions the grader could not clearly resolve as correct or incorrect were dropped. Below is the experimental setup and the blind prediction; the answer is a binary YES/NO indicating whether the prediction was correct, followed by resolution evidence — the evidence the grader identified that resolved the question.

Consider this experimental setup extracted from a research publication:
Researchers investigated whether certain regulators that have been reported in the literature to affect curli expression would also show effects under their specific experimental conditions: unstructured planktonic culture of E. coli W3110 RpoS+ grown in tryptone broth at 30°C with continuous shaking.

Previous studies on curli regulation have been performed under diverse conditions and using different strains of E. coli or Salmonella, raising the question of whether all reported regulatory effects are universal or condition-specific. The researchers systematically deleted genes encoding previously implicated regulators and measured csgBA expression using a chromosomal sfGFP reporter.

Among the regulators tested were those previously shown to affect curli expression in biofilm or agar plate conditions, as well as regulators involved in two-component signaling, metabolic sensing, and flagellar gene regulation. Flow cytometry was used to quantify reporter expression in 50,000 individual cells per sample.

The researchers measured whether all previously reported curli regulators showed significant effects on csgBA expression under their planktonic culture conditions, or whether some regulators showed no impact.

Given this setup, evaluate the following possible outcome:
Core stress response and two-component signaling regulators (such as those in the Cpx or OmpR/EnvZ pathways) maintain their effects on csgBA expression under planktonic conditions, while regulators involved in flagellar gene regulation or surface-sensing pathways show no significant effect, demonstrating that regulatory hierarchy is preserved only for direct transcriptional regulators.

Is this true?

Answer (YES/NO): NO